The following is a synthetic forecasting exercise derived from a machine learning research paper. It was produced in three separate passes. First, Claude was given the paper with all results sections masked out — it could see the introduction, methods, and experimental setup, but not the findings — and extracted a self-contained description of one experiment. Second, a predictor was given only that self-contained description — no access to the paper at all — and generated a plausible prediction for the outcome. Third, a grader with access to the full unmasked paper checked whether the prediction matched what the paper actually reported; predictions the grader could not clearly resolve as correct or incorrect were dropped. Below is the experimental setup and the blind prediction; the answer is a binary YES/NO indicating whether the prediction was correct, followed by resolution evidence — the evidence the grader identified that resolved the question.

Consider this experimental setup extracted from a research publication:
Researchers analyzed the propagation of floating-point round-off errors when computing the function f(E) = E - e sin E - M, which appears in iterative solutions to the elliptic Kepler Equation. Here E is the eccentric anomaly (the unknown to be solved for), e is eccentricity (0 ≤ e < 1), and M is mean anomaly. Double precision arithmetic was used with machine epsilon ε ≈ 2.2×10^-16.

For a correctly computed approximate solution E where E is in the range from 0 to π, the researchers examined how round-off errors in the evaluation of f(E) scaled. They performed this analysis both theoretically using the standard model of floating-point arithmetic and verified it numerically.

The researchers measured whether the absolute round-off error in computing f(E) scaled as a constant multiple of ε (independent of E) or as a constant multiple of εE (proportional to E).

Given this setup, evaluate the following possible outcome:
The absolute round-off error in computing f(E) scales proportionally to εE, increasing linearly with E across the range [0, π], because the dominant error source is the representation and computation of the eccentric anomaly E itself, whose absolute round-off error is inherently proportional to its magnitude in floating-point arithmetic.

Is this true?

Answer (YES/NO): YES